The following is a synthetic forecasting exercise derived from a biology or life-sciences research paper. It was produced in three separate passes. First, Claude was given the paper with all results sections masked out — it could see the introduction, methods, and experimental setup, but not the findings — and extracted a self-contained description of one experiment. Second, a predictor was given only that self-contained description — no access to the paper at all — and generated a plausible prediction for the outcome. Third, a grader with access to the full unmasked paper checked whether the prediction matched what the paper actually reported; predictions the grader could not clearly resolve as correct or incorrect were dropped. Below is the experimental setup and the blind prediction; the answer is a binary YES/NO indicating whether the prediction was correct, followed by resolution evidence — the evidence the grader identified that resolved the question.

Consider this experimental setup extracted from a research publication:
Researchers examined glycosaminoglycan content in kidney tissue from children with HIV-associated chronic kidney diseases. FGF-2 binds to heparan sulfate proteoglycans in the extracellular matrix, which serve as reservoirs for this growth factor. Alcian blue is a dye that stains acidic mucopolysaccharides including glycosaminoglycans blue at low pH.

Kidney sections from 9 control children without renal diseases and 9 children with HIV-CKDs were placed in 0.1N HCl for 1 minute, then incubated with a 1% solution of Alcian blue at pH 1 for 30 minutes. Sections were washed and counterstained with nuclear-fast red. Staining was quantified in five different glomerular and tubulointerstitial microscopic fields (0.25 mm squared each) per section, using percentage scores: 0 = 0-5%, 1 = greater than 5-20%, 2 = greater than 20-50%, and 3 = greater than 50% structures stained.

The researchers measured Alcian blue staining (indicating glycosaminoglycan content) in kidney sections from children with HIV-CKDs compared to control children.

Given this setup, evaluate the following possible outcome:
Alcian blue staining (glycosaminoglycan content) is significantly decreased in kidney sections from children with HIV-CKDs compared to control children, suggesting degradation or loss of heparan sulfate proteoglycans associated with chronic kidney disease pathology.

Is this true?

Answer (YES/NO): NO